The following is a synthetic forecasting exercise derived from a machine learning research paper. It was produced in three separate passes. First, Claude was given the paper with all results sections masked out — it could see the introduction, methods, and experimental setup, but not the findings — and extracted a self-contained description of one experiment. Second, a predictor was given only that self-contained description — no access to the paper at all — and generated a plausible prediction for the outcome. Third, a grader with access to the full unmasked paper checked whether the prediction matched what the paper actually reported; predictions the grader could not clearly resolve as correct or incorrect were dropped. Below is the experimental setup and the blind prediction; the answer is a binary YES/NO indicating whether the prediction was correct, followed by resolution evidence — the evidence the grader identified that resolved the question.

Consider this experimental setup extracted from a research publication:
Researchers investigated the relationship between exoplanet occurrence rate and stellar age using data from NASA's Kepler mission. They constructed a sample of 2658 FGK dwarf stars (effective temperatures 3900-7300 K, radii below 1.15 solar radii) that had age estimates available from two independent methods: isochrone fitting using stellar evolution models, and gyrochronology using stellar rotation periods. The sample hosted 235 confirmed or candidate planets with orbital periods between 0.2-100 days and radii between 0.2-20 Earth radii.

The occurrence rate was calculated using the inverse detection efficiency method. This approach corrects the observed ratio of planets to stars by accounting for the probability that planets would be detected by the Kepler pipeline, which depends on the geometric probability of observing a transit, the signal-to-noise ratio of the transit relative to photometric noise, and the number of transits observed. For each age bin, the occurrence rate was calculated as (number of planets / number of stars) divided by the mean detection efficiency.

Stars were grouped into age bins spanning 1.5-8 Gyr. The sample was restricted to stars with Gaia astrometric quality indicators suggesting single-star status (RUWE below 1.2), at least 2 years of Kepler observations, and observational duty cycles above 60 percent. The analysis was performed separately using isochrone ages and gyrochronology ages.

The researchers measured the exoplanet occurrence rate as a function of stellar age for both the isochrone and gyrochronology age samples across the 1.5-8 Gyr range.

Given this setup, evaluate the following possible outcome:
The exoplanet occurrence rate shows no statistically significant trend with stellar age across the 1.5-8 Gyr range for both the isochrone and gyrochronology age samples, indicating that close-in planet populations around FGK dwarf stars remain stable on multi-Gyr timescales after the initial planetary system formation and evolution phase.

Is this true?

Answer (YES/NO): YES